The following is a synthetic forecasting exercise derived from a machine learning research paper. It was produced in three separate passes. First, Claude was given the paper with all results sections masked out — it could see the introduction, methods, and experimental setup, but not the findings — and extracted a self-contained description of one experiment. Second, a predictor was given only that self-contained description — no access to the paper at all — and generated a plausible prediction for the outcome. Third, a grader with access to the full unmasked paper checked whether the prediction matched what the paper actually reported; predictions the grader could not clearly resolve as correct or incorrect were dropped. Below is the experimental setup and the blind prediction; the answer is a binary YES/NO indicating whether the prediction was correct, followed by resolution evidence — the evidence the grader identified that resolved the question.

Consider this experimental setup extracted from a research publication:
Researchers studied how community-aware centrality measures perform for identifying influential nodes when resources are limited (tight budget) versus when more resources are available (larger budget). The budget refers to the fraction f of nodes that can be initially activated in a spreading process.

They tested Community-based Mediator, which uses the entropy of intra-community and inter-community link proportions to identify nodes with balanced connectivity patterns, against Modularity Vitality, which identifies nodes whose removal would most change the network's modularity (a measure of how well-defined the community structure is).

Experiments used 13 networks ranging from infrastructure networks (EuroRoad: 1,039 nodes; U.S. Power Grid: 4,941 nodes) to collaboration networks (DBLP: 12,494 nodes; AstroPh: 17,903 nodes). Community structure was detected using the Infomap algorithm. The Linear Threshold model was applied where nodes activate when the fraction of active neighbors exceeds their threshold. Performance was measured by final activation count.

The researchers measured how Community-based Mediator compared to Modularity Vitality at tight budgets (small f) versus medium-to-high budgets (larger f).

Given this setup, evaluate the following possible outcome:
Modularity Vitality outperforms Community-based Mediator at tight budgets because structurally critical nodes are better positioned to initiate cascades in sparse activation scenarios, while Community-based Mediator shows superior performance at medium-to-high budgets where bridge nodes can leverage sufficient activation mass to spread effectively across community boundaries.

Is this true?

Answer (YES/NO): NO